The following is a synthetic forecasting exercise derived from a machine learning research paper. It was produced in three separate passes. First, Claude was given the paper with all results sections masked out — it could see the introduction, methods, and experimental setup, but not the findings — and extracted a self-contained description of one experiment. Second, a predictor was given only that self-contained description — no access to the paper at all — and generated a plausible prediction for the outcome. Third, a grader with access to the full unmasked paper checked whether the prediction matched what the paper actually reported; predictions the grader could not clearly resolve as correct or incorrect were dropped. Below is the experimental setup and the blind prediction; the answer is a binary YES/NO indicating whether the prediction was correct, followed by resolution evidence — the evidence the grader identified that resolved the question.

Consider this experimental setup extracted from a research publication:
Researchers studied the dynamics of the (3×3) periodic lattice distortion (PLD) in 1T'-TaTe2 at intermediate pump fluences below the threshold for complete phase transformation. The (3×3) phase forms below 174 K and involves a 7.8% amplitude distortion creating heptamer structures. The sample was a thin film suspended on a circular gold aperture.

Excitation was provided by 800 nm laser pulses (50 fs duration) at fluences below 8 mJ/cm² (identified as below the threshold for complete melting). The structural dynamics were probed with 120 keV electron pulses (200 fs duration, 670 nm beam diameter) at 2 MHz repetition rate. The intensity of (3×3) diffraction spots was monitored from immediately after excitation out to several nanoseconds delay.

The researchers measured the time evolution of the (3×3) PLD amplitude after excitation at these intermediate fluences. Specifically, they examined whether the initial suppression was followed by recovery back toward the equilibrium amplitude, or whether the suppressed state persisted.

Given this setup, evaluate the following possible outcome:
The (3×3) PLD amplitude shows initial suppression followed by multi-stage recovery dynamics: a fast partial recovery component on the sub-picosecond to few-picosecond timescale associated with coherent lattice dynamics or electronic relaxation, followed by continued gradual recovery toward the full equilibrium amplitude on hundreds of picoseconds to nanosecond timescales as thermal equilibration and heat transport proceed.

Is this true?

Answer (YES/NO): YES